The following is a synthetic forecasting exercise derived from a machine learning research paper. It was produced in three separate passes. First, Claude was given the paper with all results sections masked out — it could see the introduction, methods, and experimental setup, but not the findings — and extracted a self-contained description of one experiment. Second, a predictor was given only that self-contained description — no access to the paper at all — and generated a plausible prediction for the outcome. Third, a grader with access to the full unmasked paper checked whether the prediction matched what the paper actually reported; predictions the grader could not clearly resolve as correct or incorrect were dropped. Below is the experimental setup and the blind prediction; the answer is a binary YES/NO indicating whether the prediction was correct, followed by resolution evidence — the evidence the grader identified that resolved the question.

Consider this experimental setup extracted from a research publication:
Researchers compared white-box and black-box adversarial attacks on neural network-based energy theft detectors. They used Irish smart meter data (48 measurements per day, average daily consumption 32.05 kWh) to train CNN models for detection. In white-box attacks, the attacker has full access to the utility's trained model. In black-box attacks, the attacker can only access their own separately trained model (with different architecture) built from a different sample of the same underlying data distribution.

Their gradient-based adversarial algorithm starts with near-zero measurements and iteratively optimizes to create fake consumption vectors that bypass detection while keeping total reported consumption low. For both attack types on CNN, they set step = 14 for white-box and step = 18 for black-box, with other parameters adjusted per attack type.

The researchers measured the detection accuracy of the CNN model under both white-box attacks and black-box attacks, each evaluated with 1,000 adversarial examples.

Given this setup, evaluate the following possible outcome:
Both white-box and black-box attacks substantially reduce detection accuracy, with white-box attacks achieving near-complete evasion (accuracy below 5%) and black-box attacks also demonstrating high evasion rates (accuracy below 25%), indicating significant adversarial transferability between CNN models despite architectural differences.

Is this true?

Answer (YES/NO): NO